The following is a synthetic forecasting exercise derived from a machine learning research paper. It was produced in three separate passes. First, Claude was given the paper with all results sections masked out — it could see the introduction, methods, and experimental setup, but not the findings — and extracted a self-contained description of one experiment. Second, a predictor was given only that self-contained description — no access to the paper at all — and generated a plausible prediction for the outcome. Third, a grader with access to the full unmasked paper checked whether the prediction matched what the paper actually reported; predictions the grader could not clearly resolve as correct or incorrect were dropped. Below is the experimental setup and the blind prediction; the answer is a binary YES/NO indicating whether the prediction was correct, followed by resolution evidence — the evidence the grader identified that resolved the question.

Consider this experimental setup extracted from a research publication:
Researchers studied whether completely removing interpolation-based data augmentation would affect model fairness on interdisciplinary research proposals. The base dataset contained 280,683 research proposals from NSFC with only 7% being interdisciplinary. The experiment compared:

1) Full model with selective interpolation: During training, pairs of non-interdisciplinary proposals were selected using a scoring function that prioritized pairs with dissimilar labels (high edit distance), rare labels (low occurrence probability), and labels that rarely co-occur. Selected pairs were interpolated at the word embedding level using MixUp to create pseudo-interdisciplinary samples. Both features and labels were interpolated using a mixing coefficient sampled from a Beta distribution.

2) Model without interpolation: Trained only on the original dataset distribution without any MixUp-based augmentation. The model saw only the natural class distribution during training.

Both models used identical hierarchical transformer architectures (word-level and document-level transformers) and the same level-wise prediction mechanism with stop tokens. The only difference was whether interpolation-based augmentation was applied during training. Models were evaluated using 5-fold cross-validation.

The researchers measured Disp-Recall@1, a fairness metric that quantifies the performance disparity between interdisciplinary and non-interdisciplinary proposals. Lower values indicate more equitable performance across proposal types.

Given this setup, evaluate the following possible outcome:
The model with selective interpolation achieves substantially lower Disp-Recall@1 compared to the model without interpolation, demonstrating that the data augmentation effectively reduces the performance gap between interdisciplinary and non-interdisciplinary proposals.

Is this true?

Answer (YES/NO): YES